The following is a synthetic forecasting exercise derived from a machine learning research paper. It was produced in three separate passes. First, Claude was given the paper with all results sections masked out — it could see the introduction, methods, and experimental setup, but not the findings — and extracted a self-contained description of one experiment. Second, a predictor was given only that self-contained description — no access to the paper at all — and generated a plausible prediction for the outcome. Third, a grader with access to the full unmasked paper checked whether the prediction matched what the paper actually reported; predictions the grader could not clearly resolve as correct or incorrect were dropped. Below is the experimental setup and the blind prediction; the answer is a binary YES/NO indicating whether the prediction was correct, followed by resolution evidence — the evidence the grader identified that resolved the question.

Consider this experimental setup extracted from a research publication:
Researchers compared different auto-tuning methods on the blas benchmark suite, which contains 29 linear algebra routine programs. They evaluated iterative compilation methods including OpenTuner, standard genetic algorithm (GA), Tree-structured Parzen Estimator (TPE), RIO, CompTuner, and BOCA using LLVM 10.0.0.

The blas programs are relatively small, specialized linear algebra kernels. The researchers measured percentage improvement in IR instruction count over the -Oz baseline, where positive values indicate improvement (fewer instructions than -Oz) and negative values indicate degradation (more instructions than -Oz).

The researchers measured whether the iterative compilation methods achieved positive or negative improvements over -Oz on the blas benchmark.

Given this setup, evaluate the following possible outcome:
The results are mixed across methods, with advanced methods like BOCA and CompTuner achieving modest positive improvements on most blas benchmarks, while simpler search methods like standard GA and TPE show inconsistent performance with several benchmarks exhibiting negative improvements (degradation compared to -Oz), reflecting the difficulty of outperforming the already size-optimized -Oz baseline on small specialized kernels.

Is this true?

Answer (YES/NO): NO